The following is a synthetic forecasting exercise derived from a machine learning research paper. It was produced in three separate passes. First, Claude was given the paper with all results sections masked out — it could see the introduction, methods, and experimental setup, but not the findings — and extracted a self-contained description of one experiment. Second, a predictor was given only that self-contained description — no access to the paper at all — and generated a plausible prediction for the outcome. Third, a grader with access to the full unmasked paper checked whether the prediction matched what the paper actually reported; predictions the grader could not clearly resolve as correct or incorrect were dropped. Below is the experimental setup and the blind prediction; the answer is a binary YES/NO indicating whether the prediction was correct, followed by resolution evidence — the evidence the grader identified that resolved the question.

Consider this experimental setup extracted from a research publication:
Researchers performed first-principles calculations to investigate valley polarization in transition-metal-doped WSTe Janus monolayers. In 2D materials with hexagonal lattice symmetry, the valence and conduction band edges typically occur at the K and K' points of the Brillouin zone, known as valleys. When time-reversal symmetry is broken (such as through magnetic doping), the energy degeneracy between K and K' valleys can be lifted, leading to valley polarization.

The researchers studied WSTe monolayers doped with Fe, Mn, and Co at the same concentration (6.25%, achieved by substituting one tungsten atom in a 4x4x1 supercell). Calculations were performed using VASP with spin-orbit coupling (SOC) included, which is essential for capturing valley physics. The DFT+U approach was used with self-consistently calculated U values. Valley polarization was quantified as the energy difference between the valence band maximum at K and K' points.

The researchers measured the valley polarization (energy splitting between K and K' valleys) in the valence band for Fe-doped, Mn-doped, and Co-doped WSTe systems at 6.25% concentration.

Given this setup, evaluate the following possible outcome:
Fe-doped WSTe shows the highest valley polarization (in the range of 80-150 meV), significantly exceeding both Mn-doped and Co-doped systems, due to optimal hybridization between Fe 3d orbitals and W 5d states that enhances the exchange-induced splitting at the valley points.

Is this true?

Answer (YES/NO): NO